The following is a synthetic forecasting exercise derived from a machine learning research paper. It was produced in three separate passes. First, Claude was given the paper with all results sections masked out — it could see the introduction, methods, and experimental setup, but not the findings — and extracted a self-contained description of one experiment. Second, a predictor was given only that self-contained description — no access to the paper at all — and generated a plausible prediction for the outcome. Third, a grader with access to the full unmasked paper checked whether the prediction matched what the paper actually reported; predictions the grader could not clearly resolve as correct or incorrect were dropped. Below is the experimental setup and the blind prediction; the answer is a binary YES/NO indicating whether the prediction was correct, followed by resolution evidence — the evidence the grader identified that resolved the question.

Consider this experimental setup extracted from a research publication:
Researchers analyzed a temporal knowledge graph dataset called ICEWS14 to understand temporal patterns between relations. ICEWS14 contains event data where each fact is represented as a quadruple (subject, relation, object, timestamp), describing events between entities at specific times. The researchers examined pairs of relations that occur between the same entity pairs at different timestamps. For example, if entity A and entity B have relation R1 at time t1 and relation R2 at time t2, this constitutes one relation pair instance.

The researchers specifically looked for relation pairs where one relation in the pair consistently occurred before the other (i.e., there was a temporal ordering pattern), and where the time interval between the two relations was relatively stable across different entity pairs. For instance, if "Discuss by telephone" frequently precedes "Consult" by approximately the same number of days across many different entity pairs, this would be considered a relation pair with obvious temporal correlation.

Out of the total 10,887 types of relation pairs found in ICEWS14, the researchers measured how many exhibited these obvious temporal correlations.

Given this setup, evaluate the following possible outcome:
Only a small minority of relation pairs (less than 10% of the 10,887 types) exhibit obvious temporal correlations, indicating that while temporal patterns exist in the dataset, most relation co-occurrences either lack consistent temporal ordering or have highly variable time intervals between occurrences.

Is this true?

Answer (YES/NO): NO